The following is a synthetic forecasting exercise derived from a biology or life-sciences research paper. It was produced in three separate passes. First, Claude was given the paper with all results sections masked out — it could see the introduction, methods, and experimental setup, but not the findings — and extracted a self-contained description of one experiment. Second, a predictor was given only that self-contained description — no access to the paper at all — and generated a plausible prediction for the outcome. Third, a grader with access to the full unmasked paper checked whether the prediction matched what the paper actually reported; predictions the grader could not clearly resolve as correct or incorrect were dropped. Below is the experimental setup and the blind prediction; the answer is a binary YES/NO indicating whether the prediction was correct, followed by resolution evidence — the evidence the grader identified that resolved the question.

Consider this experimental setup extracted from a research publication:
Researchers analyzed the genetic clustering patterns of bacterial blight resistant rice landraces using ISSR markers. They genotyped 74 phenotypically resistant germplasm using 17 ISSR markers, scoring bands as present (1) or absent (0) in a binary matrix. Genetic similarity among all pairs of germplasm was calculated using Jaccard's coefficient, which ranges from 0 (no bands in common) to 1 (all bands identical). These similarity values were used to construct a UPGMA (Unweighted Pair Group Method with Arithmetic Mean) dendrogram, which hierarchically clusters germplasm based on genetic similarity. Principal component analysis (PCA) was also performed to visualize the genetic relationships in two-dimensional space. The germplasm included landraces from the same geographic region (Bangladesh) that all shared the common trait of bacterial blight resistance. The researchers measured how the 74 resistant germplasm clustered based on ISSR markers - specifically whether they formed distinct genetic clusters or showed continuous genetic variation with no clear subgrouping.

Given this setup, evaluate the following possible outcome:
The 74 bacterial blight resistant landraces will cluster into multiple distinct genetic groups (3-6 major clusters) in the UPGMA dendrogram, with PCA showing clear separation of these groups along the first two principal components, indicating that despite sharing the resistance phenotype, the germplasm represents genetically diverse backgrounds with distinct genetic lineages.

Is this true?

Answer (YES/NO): NO